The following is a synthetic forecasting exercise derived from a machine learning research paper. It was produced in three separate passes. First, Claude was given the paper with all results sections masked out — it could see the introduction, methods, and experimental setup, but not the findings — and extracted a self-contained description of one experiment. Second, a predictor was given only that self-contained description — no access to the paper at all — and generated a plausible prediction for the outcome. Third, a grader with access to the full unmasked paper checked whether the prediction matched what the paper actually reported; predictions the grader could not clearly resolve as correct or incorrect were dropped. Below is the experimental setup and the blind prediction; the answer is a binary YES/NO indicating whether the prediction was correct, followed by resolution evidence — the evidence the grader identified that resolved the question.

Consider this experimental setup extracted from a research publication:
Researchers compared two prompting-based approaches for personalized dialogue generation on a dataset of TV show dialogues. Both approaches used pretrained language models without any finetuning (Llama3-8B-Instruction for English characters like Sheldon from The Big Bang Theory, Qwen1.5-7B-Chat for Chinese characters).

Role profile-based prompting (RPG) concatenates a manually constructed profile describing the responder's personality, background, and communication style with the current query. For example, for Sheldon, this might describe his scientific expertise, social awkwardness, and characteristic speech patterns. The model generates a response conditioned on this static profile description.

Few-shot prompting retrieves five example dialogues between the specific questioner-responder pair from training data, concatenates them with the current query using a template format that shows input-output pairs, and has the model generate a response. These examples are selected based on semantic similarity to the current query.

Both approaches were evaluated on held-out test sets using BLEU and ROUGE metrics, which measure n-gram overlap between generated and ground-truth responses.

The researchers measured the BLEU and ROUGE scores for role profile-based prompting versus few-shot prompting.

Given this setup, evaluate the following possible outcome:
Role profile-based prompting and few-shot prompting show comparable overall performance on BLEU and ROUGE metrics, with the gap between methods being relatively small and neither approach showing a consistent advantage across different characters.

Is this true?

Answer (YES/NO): NO